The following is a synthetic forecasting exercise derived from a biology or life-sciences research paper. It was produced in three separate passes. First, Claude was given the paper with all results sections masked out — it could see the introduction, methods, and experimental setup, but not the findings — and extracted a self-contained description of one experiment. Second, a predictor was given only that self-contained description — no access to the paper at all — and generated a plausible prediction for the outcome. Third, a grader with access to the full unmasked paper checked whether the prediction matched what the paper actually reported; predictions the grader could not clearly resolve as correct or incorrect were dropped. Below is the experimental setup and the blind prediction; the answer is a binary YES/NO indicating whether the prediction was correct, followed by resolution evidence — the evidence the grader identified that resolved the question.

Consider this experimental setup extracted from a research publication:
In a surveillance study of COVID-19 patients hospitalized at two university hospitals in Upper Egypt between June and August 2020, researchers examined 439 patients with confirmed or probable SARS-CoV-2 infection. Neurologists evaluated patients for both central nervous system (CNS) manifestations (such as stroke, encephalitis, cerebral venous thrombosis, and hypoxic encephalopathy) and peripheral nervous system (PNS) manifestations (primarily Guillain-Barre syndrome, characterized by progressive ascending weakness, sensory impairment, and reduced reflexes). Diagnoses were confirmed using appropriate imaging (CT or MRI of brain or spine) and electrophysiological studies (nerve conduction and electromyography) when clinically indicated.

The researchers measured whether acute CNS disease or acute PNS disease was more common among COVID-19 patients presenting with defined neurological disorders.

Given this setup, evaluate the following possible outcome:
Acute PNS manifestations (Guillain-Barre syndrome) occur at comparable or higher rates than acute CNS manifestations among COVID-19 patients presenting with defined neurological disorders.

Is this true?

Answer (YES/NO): NO